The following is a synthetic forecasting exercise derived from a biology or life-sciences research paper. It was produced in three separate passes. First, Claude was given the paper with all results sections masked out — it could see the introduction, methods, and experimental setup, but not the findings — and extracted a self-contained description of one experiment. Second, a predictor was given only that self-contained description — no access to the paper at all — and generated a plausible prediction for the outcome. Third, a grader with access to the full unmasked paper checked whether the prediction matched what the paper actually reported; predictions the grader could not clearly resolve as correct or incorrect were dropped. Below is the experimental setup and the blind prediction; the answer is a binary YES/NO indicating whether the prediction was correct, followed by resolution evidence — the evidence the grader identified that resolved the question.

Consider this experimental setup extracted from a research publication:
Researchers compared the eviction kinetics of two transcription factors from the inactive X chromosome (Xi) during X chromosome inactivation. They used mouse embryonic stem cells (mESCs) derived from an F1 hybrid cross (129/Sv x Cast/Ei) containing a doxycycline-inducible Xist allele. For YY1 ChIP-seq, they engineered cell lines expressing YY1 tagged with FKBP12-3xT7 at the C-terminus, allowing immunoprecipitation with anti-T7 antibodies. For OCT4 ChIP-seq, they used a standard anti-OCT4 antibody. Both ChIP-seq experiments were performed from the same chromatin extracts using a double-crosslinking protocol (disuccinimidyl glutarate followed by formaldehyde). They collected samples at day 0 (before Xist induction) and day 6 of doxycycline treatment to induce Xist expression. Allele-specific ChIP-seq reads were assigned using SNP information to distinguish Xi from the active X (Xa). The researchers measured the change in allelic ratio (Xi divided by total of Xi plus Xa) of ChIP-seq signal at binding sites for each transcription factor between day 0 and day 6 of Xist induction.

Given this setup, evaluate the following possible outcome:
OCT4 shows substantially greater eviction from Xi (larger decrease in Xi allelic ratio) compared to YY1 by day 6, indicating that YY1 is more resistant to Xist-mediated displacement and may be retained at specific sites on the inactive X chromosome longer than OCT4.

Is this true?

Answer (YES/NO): YES